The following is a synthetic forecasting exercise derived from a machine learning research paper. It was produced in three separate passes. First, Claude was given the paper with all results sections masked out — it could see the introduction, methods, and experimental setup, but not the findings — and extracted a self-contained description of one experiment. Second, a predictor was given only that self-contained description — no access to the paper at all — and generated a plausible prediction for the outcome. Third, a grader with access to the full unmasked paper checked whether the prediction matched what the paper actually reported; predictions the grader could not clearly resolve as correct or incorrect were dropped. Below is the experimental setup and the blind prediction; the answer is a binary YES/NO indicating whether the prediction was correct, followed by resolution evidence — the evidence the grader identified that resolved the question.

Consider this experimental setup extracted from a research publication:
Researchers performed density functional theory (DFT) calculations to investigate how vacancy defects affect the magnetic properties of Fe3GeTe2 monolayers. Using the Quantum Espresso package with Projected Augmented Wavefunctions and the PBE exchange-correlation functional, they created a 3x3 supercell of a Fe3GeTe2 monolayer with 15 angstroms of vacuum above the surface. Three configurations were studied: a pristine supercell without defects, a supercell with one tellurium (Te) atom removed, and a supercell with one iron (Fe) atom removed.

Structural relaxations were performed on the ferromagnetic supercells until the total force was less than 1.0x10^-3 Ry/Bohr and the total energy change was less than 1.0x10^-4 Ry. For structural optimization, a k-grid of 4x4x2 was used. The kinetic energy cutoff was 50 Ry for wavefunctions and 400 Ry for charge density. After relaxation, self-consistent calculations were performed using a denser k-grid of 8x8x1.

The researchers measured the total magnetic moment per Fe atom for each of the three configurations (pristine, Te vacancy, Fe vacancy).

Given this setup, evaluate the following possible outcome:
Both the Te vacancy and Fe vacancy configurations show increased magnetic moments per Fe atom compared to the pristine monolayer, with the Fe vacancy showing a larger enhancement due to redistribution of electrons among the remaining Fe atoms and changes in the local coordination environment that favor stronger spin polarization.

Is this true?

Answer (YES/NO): NO